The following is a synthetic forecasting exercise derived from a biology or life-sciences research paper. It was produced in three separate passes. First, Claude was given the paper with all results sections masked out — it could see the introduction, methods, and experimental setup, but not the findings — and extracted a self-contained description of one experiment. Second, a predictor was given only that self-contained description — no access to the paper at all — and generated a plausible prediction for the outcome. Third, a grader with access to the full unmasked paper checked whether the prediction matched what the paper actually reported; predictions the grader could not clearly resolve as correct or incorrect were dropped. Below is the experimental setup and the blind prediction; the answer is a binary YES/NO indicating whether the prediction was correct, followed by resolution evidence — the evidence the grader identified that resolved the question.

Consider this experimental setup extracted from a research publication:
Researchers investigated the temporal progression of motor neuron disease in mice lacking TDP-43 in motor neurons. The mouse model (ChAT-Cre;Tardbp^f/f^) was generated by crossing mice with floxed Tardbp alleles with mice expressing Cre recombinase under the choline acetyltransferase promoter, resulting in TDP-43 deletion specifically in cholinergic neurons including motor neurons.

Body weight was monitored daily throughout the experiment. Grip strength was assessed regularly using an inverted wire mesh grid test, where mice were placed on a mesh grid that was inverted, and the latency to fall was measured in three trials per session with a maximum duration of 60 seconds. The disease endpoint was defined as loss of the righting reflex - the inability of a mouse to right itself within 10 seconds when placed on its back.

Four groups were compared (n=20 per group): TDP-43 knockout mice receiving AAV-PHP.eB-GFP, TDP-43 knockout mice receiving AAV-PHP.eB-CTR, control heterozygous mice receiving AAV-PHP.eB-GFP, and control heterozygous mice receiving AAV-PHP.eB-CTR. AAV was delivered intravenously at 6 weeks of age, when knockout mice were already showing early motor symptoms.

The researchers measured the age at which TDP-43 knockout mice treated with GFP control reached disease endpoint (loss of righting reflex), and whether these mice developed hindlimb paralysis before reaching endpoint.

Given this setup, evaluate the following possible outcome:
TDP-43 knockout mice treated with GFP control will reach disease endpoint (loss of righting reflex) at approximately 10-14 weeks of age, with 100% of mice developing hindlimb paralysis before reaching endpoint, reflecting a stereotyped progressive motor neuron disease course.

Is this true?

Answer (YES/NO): NO